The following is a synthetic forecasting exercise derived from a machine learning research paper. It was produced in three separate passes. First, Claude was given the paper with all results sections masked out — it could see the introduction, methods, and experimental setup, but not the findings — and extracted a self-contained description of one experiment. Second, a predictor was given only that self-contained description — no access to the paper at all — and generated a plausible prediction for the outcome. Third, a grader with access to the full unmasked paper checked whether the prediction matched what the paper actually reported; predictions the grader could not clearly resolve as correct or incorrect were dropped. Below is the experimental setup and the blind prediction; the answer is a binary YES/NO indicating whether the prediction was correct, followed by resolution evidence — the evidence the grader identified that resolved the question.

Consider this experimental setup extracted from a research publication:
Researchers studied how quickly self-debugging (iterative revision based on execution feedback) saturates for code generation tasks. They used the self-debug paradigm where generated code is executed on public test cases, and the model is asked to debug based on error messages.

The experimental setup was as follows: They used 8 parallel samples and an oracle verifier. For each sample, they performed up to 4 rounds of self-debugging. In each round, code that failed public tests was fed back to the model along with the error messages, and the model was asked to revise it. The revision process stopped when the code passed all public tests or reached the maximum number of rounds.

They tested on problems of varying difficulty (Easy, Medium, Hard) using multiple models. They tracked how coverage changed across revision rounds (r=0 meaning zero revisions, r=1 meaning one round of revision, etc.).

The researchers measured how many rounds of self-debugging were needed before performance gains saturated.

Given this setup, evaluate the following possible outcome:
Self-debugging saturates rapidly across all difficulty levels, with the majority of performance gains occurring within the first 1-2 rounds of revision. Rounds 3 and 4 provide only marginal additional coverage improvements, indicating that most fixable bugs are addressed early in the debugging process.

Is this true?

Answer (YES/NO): NO